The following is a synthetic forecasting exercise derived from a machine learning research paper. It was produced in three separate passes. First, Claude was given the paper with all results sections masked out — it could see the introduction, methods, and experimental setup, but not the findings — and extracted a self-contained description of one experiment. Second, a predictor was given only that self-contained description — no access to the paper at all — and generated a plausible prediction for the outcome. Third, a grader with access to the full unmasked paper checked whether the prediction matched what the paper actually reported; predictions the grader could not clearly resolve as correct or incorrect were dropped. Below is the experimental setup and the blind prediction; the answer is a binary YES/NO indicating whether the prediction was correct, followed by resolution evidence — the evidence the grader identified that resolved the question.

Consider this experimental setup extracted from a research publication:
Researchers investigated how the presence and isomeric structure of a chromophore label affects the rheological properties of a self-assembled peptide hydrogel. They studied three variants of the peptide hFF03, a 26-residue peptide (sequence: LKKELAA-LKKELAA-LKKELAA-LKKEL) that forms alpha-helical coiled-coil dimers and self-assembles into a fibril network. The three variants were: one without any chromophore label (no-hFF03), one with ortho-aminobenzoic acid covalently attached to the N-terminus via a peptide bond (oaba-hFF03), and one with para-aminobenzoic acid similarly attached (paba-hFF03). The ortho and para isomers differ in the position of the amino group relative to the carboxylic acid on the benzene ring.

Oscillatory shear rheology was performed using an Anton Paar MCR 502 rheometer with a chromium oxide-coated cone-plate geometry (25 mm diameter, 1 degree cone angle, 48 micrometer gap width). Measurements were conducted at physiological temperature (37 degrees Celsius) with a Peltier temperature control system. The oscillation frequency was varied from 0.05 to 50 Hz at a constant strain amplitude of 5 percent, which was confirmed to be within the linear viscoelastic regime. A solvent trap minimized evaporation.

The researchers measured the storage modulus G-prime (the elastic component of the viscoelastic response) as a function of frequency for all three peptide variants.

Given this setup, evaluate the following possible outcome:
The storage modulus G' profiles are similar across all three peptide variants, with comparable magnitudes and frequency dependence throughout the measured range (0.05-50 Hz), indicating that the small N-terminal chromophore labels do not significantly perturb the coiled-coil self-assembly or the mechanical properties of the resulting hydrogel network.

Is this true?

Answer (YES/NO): NO